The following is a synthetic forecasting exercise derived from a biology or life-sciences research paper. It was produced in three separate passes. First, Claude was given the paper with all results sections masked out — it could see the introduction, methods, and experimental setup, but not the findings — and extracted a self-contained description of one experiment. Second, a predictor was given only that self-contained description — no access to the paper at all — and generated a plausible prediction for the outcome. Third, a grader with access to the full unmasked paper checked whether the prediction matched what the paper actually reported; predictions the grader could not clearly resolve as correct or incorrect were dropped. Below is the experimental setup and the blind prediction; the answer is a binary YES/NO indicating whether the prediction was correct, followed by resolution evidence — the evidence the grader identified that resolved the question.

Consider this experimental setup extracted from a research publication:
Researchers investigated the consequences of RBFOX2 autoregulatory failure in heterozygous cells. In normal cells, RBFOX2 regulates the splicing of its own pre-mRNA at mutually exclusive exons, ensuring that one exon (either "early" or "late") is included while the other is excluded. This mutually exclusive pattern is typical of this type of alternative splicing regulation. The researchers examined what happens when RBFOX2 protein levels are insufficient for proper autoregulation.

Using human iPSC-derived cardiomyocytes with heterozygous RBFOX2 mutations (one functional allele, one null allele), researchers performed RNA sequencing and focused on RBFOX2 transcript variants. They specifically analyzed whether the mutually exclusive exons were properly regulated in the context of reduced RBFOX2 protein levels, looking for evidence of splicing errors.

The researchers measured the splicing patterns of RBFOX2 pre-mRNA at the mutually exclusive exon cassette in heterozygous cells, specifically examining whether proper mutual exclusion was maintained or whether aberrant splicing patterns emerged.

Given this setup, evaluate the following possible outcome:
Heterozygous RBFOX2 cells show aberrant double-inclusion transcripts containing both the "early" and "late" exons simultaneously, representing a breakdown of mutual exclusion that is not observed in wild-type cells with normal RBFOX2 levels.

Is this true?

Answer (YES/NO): NO